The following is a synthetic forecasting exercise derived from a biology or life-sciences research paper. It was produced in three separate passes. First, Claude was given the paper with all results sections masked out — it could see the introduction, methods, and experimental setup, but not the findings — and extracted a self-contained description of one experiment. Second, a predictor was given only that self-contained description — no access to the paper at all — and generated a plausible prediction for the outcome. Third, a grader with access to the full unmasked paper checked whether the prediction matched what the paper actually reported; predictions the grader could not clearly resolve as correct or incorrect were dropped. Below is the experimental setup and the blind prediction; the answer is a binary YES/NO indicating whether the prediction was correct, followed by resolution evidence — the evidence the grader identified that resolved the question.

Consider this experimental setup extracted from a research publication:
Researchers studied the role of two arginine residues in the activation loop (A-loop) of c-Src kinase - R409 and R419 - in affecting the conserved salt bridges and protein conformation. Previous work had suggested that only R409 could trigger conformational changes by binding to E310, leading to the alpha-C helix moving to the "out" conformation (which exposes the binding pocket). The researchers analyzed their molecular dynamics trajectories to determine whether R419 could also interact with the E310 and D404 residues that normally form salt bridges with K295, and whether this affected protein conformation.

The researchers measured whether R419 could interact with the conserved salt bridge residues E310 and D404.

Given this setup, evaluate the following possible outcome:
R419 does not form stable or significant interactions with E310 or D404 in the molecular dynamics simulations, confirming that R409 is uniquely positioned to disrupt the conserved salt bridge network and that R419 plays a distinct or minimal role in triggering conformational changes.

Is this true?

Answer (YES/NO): NO